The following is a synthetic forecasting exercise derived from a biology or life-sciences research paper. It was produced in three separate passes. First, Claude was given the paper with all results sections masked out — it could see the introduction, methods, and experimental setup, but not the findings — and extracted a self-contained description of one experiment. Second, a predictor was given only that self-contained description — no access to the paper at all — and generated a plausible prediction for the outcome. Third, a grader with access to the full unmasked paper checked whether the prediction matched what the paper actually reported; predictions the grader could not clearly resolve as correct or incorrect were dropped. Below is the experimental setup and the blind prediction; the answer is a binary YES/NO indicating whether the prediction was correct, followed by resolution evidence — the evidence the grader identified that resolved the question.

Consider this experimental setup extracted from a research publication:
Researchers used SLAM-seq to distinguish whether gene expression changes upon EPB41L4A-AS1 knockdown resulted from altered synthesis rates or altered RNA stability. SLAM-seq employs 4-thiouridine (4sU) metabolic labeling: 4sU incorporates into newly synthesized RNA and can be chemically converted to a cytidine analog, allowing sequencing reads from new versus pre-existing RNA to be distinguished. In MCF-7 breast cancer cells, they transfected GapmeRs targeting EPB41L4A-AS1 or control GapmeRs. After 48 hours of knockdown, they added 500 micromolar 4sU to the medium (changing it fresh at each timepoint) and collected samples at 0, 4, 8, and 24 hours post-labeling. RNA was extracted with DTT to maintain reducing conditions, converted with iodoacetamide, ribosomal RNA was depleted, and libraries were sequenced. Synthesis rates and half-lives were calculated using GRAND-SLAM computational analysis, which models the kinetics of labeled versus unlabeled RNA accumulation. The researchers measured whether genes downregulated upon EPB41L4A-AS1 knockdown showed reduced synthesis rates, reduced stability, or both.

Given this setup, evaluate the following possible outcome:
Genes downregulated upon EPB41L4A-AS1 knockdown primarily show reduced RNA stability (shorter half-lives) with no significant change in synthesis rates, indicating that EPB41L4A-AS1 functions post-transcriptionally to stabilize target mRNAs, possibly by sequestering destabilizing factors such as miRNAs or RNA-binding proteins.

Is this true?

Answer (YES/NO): NO